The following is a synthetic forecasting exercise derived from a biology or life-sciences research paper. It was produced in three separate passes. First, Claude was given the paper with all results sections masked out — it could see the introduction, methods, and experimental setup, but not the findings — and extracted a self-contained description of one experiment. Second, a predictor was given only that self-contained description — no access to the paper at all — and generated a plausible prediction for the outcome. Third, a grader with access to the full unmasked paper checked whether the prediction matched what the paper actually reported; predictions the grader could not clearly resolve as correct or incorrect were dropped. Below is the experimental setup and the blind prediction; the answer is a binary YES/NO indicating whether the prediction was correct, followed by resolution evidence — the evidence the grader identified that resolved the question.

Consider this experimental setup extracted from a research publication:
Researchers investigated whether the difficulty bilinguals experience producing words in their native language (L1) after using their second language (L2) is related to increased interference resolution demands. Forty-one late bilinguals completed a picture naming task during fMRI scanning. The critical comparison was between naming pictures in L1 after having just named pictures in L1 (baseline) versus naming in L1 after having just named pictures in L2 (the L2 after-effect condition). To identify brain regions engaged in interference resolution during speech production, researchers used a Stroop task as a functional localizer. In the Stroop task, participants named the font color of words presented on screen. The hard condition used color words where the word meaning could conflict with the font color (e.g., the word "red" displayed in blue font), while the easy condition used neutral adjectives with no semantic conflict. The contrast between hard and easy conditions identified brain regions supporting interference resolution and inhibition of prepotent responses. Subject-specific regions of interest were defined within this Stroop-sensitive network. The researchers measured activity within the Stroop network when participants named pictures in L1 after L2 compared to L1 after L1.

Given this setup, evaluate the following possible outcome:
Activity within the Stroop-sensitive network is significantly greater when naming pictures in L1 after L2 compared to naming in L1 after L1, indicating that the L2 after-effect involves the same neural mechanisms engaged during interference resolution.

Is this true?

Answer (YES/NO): NO